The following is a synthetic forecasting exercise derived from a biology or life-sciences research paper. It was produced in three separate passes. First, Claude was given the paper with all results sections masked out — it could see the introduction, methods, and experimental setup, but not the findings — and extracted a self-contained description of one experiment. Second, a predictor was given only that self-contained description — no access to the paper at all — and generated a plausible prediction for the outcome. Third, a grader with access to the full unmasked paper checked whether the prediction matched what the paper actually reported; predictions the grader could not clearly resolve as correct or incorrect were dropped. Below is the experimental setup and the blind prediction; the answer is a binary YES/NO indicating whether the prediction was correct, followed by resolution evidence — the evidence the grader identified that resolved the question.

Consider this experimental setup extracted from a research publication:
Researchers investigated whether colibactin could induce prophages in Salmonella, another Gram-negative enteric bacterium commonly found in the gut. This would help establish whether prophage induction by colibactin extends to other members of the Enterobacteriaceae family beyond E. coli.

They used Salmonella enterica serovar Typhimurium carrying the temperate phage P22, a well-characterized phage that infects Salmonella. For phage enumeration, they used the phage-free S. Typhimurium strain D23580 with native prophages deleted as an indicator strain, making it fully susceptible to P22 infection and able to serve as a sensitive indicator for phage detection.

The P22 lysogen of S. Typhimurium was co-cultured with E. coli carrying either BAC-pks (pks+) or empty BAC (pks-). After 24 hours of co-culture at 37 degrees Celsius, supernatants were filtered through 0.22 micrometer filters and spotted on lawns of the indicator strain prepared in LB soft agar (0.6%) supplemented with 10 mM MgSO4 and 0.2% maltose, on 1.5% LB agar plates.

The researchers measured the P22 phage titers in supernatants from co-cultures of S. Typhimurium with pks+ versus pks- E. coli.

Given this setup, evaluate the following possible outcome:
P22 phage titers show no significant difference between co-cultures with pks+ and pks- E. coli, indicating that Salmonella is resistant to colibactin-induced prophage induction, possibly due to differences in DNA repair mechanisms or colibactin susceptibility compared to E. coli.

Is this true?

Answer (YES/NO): NO